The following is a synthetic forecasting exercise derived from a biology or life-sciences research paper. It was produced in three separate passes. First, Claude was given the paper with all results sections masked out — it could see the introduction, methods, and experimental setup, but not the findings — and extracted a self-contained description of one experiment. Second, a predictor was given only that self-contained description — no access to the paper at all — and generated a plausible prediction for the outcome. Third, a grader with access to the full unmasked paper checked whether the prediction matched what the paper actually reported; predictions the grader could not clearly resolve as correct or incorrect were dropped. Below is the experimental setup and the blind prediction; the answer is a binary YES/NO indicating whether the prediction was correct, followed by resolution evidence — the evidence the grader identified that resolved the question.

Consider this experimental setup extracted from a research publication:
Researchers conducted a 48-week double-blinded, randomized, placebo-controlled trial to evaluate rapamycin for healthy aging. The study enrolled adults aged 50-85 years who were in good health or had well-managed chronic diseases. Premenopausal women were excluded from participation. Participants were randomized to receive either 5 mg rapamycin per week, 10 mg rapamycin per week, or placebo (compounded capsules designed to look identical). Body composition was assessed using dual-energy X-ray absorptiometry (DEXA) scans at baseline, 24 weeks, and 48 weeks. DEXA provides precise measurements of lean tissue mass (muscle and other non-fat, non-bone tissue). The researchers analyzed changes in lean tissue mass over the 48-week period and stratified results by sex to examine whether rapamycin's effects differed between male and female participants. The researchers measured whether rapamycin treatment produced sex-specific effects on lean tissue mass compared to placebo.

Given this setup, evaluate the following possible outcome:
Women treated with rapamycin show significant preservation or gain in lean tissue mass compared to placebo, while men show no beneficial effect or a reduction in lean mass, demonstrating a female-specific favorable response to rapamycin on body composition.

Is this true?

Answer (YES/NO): YES